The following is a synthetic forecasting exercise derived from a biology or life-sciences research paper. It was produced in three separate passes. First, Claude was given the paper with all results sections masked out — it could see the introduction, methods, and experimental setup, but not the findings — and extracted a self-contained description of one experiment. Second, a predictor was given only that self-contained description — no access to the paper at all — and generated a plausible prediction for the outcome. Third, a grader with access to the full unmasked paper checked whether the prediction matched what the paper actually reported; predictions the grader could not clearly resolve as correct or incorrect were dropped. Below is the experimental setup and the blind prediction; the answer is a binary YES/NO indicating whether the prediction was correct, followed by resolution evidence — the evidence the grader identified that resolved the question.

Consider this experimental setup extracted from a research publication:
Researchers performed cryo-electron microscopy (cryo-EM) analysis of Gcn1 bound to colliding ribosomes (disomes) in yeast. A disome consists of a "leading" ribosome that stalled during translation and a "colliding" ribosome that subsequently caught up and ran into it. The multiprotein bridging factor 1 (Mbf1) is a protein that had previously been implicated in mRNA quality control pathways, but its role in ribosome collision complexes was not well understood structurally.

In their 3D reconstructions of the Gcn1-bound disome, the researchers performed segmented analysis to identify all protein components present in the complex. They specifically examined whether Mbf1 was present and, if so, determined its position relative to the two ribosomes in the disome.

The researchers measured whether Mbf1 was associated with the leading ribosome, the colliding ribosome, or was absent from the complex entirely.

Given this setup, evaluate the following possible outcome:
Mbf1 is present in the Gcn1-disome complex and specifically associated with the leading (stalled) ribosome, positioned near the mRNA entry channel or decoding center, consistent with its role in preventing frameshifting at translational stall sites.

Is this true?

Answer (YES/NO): NO